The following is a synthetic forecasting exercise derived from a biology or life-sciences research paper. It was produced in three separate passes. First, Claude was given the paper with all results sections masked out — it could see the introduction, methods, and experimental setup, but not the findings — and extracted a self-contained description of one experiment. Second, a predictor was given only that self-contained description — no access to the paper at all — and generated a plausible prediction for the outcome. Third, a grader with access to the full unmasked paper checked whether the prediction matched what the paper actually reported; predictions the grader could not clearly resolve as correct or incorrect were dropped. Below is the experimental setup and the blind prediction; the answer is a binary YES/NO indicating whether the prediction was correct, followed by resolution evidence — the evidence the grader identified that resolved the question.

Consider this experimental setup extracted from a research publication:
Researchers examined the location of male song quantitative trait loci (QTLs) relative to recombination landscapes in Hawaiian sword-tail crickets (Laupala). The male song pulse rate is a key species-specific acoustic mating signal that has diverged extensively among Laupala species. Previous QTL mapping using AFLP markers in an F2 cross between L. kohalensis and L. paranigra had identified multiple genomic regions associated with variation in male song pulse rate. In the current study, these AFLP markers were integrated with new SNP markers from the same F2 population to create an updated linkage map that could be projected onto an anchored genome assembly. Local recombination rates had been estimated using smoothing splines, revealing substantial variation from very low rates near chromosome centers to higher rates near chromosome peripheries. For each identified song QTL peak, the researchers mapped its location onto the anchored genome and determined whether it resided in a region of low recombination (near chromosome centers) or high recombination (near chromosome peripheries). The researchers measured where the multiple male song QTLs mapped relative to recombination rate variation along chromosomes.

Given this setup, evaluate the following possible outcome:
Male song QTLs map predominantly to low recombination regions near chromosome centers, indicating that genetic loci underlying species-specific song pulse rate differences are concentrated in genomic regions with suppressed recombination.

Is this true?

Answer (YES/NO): YES